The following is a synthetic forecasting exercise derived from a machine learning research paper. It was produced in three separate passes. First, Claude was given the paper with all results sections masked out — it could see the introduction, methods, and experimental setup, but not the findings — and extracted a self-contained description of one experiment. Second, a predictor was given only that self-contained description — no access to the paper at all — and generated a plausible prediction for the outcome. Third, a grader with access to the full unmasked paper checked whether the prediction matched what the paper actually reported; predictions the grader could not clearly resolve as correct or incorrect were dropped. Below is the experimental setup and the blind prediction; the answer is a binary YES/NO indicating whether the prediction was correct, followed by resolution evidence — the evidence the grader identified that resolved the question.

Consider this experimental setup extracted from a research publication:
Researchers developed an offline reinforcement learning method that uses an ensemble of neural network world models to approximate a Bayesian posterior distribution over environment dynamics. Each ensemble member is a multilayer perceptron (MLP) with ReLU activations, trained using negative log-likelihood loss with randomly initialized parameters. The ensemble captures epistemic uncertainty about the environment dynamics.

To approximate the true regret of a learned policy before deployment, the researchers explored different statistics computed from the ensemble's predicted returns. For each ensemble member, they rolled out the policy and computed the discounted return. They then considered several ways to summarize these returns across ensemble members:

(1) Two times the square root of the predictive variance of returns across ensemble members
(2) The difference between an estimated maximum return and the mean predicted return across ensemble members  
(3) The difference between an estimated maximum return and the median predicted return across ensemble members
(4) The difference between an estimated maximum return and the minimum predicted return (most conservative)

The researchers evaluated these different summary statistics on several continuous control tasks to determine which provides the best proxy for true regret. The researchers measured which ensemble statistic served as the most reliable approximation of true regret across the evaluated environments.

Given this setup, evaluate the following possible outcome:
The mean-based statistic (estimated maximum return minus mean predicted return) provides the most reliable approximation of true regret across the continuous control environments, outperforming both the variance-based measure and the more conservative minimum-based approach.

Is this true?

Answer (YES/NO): NO